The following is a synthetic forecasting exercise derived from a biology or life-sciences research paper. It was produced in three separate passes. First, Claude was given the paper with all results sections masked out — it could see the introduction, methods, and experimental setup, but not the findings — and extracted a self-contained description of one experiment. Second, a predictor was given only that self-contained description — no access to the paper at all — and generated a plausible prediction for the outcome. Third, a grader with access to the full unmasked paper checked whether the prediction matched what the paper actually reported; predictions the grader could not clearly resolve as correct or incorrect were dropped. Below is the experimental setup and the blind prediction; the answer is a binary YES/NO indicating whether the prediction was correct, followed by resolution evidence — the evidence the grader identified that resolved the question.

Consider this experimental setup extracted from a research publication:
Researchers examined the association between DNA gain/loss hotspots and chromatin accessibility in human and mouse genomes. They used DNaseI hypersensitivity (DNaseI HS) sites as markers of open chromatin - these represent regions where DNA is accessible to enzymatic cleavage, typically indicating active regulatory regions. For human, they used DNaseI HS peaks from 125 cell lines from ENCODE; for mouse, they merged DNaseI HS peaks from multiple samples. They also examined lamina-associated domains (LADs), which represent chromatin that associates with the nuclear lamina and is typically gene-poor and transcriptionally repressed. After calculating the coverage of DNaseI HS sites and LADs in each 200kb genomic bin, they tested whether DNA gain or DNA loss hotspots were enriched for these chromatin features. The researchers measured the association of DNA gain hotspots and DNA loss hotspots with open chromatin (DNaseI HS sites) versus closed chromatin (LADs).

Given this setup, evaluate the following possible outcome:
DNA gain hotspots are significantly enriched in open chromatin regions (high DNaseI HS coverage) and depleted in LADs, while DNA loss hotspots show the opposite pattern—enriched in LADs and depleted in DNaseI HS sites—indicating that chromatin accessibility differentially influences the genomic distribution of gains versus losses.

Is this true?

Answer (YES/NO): NO